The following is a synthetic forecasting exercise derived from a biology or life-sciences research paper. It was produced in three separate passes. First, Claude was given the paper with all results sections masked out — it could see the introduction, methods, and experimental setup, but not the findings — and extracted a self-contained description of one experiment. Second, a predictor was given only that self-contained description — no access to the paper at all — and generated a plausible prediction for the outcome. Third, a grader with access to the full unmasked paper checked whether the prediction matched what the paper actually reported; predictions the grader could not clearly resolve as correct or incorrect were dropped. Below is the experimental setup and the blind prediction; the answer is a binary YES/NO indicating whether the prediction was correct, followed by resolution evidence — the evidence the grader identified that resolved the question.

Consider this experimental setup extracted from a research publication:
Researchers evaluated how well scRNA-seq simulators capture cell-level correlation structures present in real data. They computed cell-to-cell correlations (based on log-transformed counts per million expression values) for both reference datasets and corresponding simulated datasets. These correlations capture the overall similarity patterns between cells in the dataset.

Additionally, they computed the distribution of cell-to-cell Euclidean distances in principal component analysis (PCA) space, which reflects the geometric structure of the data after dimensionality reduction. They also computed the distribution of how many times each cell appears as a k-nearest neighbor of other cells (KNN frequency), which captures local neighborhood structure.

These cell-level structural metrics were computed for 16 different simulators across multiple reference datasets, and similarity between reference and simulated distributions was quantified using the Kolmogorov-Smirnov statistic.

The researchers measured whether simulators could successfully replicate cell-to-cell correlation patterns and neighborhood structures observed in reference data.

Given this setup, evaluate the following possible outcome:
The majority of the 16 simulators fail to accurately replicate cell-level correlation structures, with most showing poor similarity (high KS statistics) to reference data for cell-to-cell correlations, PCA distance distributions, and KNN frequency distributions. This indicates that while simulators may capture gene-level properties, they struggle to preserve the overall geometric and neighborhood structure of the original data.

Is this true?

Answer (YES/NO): YES